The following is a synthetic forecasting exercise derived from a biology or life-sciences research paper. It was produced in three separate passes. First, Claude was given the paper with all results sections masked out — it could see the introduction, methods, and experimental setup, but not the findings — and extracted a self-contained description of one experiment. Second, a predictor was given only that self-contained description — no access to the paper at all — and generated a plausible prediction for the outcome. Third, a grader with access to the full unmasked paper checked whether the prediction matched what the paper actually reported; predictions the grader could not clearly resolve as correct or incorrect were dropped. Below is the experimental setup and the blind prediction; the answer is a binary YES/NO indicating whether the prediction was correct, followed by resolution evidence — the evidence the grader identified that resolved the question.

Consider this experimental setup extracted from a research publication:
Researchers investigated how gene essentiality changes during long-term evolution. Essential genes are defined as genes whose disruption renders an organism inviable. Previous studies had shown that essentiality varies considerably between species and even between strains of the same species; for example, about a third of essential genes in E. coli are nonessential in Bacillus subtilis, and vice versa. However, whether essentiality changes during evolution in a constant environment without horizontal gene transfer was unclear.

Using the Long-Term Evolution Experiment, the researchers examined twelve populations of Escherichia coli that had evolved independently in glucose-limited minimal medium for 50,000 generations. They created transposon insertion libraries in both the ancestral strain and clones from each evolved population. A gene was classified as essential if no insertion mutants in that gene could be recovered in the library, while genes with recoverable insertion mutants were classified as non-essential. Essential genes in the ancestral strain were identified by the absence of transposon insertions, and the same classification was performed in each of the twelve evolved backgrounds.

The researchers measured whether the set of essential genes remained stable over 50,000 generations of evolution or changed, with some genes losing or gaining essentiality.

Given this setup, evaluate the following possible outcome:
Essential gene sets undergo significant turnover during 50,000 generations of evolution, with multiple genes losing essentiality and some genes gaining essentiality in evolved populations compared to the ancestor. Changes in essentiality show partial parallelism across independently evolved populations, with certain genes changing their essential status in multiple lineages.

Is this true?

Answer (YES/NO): YES